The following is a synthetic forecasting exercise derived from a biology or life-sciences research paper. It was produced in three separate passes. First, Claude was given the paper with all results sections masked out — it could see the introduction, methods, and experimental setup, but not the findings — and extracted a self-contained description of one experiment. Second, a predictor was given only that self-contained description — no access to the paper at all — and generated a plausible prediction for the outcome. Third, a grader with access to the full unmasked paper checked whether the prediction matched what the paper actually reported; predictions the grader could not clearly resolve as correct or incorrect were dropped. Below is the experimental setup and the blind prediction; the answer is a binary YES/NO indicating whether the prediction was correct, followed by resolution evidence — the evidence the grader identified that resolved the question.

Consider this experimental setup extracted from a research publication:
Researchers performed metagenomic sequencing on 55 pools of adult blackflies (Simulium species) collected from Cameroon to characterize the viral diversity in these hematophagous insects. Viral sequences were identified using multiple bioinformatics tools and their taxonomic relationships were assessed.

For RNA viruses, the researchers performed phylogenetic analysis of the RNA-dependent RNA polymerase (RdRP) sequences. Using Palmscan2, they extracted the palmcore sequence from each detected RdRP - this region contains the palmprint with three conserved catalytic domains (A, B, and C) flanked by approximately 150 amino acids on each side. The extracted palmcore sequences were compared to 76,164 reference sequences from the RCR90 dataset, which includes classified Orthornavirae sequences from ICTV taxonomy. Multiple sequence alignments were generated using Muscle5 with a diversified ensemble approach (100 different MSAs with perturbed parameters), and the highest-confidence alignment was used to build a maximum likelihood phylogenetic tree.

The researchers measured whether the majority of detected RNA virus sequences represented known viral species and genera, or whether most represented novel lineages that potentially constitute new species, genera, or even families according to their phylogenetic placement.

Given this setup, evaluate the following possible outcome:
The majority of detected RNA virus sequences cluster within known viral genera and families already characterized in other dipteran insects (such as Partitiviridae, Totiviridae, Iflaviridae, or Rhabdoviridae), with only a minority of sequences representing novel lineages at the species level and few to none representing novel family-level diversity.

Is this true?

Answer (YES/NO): NO